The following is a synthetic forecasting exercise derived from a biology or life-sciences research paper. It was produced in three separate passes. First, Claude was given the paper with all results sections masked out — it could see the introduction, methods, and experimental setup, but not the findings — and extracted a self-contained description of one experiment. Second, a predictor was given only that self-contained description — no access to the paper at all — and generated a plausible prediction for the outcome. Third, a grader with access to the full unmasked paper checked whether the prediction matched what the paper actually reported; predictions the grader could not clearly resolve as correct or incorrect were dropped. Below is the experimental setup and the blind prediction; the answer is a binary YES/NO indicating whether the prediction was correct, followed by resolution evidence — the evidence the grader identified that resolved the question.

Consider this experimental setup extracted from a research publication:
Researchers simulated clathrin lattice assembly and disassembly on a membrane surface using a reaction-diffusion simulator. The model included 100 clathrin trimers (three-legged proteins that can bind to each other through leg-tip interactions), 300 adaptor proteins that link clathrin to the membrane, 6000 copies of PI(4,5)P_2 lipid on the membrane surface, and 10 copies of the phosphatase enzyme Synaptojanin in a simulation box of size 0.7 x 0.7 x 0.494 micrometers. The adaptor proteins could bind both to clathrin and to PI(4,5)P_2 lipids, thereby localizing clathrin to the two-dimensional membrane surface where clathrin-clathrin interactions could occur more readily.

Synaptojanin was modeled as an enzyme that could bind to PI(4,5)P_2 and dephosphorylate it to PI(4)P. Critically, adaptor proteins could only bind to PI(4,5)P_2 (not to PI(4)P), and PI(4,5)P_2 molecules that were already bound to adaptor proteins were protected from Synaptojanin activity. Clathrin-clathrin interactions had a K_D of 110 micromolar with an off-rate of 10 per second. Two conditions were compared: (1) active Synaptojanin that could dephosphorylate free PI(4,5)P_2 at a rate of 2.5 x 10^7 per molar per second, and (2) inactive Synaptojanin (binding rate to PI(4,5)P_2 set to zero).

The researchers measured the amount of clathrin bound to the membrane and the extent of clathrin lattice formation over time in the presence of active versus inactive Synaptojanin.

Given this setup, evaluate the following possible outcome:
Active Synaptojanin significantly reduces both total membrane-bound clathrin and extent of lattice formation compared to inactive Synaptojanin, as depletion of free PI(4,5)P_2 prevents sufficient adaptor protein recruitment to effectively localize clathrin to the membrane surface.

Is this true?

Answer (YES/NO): NO